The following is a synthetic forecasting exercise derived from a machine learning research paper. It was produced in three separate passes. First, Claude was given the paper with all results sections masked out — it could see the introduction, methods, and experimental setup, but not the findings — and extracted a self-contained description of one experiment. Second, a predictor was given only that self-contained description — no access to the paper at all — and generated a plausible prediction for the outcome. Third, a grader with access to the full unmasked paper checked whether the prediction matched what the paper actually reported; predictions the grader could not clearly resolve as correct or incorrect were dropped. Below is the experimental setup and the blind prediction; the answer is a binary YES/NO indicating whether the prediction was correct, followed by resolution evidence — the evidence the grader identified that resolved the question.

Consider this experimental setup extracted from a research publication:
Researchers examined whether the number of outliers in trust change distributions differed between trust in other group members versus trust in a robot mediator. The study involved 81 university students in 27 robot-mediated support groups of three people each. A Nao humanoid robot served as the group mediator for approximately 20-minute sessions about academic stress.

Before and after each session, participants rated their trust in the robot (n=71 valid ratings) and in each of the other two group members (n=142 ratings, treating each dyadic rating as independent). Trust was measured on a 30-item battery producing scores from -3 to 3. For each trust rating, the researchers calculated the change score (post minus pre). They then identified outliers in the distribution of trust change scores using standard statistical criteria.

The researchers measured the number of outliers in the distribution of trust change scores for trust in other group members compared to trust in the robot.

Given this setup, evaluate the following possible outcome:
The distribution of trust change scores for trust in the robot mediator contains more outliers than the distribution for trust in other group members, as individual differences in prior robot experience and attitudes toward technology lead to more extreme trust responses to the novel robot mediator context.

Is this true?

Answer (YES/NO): NO